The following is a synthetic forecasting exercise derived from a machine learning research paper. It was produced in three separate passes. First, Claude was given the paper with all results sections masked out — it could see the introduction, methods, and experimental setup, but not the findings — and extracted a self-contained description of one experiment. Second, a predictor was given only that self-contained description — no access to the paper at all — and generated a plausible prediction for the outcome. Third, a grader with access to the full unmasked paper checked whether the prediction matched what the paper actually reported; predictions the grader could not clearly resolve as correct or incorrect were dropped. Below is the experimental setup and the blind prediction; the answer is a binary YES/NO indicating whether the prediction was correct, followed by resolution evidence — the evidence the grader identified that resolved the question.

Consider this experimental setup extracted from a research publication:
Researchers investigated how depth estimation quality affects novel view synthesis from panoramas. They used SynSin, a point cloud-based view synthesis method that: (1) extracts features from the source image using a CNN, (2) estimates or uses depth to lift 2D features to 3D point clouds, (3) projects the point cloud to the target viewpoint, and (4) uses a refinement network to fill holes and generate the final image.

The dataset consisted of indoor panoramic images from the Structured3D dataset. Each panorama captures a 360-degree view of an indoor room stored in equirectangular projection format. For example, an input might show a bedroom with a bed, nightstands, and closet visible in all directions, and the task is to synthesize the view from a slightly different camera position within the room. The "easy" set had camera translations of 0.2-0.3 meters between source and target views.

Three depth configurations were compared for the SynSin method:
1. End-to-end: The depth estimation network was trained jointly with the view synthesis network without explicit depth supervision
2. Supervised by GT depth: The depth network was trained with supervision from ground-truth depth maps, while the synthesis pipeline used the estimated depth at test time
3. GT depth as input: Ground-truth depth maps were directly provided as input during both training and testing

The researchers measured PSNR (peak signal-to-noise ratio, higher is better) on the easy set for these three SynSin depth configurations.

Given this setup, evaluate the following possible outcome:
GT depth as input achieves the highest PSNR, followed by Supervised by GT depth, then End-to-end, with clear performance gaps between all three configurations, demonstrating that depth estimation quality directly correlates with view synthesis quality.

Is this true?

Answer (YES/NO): YES